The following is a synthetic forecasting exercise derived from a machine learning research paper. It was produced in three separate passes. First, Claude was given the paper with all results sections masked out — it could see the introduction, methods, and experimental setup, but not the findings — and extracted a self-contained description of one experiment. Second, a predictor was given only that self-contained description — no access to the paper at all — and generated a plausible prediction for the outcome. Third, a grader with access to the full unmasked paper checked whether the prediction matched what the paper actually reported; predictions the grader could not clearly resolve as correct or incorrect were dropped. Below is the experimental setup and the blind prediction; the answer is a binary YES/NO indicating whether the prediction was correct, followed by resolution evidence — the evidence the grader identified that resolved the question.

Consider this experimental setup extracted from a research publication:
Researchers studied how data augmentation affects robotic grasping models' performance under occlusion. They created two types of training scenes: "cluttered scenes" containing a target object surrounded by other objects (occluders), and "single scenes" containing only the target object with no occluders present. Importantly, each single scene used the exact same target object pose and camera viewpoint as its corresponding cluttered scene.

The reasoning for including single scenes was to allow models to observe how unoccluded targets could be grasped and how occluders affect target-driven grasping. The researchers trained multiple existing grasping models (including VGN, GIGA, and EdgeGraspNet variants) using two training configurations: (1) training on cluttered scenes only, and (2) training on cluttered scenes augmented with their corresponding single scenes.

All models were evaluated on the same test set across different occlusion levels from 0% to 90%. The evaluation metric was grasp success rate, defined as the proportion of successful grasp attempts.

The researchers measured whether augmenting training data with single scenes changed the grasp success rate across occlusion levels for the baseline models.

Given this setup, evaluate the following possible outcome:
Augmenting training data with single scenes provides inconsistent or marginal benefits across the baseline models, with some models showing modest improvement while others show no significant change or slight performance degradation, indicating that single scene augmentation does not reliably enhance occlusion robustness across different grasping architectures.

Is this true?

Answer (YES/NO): NO